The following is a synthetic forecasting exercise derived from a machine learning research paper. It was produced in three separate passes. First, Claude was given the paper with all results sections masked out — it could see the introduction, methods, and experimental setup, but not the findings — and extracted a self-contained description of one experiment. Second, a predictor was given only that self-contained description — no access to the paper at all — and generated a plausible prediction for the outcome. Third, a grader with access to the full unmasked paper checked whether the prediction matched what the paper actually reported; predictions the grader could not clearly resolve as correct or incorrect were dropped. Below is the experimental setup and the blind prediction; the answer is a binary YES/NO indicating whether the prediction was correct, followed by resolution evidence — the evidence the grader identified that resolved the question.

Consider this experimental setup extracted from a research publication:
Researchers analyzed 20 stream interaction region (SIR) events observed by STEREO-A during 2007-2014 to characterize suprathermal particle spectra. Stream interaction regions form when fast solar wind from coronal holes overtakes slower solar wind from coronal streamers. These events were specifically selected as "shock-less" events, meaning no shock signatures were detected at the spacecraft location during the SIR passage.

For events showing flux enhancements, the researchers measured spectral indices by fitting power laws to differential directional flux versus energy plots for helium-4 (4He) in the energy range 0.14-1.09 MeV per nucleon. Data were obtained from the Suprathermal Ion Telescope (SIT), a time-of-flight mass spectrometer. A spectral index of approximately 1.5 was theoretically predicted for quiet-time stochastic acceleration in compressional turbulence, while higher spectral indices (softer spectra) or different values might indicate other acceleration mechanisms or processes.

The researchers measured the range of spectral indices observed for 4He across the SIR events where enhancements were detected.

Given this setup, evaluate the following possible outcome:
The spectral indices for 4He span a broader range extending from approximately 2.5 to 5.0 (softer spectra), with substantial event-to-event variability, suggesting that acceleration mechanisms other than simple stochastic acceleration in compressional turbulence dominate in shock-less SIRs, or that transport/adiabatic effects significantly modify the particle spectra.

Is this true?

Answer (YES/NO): NO